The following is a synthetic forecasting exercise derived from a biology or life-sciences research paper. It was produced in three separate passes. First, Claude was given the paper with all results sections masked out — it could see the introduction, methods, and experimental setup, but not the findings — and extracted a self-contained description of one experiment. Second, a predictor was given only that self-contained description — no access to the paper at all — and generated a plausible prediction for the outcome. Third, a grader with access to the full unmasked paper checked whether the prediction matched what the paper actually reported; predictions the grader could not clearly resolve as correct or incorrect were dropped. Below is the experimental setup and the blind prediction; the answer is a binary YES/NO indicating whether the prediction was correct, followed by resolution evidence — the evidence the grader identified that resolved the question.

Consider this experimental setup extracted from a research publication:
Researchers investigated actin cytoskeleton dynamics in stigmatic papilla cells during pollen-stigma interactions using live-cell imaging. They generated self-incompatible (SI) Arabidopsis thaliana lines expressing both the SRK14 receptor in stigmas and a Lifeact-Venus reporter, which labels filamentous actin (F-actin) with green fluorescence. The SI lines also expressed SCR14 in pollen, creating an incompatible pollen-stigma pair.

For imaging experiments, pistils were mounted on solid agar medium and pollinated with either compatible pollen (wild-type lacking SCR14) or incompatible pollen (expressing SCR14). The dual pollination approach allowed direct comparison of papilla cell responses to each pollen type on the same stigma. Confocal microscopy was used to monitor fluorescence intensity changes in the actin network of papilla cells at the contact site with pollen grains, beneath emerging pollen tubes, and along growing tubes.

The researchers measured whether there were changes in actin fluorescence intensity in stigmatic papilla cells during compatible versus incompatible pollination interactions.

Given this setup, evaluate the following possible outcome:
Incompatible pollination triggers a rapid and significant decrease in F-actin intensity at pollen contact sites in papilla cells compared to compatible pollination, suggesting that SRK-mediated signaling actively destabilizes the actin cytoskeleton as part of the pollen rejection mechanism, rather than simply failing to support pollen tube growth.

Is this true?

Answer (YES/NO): NO